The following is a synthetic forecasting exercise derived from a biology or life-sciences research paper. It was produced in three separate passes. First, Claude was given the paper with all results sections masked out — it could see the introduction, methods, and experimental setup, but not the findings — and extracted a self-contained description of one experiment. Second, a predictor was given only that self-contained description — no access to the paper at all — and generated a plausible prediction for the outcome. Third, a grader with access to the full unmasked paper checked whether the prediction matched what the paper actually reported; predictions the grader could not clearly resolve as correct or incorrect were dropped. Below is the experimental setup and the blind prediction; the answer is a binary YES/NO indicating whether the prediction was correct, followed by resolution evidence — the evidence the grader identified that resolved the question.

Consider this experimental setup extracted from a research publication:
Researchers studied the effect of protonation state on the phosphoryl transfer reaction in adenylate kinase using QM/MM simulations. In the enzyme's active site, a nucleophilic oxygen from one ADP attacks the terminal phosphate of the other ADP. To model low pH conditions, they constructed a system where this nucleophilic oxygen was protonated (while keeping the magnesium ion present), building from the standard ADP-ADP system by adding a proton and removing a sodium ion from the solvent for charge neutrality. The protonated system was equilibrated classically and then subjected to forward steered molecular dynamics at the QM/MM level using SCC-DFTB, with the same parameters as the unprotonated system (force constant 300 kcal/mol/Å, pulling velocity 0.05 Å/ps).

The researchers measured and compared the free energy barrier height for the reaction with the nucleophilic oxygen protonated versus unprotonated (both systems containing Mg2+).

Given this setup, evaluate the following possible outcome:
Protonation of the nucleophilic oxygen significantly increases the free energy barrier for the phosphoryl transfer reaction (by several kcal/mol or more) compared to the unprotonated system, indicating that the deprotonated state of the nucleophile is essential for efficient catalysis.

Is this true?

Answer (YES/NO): YES